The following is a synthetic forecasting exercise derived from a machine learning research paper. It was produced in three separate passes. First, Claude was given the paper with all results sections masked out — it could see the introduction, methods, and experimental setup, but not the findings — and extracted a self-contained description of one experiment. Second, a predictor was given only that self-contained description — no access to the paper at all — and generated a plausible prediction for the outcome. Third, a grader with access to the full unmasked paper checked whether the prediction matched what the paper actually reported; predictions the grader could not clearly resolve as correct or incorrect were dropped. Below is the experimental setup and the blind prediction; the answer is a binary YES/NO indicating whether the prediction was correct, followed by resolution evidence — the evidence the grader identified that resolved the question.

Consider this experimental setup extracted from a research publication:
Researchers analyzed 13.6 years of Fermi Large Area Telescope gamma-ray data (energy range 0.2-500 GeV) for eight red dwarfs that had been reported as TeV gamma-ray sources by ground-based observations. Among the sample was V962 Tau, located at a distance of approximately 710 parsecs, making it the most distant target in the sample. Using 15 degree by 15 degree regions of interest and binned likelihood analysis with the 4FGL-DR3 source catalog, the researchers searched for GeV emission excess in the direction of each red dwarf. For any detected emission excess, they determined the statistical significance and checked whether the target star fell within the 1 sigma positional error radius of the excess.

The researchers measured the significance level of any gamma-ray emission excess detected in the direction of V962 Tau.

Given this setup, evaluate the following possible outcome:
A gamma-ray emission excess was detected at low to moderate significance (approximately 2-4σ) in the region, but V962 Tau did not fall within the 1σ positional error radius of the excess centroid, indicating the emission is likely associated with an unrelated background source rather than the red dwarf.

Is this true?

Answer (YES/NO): NO